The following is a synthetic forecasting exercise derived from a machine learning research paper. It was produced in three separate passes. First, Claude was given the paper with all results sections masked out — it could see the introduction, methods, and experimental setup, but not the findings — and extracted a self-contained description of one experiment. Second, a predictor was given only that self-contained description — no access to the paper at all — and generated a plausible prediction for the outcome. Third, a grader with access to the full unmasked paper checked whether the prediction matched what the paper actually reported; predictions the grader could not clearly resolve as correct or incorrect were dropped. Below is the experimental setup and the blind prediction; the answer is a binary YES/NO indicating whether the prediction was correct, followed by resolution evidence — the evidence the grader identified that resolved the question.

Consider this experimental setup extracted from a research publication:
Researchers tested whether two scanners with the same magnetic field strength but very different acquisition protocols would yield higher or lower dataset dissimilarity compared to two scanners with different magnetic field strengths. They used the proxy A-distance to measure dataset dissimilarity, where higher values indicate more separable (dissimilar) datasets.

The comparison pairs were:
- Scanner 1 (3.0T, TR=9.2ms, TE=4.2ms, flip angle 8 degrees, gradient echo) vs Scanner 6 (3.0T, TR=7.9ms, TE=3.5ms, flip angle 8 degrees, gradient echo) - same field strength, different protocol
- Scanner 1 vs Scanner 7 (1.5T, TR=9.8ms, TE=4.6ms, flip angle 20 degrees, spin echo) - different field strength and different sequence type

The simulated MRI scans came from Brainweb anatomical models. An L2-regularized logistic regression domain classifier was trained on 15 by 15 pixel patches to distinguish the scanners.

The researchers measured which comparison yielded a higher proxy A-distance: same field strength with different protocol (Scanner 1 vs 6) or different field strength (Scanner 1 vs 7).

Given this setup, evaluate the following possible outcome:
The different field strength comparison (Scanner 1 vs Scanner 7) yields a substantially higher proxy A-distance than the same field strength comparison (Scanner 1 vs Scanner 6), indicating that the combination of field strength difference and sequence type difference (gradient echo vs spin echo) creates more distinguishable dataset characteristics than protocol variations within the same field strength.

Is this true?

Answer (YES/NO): NO